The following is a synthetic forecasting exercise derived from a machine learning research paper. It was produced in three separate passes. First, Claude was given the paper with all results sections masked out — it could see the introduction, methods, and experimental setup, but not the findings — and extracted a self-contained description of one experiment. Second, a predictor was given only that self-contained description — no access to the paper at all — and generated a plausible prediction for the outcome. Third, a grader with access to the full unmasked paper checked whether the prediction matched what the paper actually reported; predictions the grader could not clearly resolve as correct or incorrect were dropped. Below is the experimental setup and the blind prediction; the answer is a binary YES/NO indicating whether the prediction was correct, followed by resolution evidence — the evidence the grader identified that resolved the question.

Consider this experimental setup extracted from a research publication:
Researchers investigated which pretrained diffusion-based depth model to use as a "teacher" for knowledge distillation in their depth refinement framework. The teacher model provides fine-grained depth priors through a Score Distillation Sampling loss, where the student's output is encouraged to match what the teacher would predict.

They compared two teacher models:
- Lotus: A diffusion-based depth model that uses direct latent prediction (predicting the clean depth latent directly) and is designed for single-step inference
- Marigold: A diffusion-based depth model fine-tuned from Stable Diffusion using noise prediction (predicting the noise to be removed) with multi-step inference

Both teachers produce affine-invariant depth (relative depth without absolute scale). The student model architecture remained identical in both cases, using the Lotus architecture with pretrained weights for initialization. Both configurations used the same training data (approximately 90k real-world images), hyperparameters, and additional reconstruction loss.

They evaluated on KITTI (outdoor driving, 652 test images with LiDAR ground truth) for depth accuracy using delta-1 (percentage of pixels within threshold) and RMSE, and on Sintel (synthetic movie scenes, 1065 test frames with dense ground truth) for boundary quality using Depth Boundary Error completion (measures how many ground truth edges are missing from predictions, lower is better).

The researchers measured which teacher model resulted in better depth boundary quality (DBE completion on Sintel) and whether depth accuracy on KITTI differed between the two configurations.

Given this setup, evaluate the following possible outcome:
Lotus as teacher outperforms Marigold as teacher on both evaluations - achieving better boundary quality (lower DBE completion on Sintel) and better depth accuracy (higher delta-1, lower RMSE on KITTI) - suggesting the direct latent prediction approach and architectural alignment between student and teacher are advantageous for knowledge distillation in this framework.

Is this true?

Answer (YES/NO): NO